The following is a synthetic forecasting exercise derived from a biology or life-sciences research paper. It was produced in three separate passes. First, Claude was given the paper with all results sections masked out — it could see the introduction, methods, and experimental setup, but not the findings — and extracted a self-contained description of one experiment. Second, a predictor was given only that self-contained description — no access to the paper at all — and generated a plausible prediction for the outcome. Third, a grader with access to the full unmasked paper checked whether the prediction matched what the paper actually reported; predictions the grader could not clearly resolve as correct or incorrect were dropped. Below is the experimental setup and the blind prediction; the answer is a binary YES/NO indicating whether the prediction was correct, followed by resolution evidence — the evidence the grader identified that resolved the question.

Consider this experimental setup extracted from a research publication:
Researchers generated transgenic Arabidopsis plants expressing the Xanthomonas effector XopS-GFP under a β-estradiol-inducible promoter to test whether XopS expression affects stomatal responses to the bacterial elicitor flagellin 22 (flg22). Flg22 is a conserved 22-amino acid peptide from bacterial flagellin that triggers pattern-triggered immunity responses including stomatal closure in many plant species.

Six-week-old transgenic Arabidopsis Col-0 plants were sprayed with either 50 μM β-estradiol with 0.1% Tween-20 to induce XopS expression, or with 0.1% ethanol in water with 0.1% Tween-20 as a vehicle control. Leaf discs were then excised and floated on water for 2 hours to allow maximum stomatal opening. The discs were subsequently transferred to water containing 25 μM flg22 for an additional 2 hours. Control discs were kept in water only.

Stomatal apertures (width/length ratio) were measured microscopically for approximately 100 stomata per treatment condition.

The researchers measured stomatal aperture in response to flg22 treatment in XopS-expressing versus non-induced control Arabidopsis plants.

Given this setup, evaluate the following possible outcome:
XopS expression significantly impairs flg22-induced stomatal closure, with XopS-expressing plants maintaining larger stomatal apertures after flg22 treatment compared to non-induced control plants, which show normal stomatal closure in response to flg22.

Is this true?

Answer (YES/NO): YES